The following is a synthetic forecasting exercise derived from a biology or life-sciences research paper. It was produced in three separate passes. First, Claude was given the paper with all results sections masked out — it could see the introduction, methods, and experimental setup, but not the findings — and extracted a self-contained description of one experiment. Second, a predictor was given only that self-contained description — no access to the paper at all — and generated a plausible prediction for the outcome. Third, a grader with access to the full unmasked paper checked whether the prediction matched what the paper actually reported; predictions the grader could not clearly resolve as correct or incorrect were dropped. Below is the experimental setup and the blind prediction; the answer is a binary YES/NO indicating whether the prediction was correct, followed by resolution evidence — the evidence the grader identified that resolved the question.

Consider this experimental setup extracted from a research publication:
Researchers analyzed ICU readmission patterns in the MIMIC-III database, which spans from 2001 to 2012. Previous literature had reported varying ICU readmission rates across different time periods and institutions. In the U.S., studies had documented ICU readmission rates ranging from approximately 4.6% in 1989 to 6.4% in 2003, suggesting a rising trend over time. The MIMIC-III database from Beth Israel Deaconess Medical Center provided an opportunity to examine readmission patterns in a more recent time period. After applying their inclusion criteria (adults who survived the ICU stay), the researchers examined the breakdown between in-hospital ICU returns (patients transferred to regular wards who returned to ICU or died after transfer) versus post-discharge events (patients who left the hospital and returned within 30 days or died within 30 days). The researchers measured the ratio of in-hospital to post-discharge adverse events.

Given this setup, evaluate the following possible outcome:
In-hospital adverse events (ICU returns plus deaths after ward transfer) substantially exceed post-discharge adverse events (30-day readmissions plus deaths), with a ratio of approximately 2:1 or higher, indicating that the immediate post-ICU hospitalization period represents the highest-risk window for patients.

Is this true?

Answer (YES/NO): NO